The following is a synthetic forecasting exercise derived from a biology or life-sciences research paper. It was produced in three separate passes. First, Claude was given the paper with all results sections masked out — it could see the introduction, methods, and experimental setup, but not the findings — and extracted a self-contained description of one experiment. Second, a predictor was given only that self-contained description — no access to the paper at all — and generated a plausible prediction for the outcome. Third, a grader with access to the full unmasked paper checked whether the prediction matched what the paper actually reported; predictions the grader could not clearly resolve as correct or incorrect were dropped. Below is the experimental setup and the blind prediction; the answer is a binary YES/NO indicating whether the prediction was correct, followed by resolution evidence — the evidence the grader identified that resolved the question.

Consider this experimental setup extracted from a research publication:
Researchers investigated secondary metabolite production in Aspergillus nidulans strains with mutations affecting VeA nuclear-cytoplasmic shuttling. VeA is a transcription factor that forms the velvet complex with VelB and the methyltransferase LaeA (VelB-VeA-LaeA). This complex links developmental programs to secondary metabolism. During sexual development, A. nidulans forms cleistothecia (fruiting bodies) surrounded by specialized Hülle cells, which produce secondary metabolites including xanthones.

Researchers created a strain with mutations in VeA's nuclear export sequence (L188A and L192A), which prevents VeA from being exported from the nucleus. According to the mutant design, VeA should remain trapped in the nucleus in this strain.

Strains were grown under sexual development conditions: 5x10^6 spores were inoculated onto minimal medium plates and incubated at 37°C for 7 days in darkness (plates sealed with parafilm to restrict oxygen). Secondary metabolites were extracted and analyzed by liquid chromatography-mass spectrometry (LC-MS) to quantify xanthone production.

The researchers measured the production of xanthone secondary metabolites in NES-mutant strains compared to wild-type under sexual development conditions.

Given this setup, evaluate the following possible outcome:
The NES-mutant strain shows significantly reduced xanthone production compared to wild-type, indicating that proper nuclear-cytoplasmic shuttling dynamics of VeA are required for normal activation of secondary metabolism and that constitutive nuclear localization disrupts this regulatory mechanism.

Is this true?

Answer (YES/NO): YES